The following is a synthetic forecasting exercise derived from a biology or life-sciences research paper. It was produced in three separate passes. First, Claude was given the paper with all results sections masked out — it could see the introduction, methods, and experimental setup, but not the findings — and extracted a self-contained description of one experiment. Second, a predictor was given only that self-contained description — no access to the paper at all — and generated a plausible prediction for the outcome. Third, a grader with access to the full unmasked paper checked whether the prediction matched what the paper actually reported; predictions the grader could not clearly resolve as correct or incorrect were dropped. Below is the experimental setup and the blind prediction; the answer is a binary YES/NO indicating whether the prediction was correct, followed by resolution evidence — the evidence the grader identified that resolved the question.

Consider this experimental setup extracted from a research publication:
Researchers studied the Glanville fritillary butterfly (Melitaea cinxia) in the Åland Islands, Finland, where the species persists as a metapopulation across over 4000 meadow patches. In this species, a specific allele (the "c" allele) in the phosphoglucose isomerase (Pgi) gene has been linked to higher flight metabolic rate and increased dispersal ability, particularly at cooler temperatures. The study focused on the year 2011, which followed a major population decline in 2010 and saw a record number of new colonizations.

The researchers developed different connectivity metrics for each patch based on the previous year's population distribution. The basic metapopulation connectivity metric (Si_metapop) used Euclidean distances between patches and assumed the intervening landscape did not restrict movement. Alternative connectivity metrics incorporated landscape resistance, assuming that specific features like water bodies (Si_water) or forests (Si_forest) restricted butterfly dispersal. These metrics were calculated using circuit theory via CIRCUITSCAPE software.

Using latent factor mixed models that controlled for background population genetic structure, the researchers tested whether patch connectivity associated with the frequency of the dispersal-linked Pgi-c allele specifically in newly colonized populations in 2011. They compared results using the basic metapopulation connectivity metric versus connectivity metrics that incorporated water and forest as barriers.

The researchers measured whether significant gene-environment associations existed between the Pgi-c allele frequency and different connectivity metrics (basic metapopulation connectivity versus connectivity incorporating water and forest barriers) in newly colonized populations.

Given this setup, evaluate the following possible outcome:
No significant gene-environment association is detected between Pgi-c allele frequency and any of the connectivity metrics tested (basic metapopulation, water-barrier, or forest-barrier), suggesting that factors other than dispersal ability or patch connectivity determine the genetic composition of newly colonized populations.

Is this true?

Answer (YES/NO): NO